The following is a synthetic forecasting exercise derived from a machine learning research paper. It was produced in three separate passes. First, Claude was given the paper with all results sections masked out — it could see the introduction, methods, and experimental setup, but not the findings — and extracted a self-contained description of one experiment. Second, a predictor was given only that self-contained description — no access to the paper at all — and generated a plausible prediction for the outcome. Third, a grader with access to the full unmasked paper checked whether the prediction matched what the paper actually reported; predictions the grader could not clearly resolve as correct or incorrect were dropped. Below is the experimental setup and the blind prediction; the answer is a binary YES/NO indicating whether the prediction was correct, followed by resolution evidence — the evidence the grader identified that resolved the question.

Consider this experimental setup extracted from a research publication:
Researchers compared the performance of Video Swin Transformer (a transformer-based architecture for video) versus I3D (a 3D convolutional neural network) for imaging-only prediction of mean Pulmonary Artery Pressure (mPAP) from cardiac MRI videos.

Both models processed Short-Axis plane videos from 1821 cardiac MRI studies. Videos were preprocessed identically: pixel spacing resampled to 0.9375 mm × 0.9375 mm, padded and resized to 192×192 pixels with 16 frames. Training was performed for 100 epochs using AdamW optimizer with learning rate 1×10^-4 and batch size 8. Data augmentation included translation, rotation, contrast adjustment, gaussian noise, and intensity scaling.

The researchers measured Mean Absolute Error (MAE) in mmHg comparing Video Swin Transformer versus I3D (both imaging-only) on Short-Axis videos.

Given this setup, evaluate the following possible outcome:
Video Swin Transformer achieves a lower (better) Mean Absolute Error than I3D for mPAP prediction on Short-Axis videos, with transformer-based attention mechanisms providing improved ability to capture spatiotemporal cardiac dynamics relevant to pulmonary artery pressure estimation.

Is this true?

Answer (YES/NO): NO